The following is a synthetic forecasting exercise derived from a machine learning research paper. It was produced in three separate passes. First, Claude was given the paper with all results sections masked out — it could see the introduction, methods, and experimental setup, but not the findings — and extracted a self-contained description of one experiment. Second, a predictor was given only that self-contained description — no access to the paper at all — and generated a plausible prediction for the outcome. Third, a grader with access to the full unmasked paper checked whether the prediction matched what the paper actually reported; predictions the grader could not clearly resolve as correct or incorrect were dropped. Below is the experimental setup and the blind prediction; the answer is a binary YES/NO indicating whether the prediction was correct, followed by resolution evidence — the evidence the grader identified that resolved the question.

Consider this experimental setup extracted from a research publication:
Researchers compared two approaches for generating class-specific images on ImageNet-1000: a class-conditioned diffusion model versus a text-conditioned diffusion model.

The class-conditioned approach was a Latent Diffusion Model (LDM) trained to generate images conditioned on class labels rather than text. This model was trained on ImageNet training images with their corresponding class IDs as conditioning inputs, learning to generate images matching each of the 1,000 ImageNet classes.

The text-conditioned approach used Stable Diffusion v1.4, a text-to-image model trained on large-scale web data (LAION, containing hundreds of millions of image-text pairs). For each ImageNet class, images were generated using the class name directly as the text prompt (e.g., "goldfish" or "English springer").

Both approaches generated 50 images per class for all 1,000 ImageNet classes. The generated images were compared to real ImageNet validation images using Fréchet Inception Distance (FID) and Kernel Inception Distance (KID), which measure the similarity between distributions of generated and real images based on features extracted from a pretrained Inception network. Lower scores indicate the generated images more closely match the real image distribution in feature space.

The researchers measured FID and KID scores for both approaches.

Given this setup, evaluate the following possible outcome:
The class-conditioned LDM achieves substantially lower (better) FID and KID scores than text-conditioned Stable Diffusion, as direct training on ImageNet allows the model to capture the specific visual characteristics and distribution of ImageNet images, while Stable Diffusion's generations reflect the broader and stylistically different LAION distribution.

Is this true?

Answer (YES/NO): NO